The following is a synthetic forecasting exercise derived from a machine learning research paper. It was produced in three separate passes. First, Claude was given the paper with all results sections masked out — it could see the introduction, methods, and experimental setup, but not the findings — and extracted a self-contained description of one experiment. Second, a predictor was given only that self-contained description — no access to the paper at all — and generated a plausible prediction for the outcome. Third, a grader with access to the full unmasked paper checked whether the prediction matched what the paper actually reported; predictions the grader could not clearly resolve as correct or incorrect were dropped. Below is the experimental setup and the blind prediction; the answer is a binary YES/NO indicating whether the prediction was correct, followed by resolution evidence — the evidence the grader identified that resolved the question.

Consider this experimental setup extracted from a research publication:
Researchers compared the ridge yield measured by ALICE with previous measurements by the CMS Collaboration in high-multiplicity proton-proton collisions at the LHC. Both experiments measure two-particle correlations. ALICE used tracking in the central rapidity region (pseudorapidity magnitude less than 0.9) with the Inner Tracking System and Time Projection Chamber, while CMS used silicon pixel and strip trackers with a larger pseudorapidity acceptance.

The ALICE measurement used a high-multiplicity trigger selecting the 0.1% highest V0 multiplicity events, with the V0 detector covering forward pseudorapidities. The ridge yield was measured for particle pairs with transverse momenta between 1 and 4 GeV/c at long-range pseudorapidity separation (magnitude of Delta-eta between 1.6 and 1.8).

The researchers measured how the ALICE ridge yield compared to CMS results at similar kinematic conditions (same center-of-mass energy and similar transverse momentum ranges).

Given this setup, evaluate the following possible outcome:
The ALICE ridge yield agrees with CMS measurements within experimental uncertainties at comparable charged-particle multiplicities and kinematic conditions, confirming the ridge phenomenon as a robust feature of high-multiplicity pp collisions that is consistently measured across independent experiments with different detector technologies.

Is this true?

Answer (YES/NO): YES